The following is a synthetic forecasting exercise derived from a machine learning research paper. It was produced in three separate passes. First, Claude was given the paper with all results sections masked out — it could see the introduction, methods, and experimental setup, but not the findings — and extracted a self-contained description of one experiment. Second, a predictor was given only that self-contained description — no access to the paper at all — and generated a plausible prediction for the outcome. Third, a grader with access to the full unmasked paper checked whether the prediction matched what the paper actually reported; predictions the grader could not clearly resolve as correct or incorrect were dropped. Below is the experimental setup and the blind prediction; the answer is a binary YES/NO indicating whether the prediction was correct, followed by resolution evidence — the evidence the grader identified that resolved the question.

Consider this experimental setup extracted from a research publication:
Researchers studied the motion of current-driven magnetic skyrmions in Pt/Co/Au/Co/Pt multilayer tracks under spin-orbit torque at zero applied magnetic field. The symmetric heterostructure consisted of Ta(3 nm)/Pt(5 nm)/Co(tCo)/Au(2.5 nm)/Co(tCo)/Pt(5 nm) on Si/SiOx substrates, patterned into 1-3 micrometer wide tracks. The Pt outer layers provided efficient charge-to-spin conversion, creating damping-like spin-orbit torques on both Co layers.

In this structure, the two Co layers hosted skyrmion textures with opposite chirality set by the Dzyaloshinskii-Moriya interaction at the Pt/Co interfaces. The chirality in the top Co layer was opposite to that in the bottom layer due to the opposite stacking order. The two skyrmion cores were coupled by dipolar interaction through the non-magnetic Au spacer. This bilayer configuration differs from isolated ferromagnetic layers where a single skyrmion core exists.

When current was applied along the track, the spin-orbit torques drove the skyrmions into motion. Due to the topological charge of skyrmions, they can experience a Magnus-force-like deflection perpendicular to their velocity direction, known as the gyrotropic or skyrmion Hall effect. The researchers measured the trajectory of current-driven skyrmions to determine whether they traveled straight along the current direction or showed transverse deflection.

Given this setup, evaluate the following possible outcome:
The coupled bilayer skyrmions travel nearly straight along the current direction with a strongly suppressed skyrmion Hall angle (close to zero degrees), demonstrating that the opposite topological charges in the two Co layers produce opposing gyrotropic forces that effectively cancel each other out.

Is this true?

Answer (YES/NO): NO